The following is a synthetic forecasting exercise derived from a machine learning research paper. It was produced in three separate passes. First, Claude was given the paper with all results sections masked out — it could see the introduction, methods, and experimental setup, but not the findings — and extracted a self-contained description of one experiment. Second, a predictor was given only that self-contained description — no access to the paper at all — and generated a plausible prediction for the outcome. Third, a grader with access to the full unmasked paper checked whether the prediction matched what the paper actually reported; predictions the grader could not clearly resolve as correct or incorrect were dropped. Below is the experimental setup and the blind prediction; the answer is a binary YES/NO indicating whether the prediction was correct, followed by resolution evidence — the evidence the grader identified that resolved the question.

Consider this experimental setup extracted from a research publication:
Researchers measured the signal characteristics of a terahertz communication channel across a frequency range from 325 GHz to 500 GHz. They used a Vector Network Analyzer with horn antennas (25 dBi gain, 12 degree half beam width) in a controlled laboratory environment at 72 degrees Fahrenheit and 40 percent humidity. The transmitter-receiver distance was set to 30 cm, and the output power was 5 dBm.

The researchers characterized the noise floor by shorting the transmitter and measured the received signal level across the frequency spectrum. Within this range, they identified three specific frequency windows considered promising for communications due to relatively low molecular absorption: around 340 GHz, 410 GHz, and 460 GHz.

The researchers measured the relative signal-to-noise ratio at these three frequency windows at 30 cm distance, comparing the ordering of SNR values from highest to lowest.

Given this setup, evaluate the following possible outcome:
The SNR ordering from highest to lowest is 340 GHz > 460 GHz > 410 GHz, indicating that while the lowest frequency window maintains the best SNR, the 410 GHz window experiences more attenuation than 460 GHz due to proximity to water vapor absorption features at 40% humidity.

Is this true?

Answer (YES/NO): NO